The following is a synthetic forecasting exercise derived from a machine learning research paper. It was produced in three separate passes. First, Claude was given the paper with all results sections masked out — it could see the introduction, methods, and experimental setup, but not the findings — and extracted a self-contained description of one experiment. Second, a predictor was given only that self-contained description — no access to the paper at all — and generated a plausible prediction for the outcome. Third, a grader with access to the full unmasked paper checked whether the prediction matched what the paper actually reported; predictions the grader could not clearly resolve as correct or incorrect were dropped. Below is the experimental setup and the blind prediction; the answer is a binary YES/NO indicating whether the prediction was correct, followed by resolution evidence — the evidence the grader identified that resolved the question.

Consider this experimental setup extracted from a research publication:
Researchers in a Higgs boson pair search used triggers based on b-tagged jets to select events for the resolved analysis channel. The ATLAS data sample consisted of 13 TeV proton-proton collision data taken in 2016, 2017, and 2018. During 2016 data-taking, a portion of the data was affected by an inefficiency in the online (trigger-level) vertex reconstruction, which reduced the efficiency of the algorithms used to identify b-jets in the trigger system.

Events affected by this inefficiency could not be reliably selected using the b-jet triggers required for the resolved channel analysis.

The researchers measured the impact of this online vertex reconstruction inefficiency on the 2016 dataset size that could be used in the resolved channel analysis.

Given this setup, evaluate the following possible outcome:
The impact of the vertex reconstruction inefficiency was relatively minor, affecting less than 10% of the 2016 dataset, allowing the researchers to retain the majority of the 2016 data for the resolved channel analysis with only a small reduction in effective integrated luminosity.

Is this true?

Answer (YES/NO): NO